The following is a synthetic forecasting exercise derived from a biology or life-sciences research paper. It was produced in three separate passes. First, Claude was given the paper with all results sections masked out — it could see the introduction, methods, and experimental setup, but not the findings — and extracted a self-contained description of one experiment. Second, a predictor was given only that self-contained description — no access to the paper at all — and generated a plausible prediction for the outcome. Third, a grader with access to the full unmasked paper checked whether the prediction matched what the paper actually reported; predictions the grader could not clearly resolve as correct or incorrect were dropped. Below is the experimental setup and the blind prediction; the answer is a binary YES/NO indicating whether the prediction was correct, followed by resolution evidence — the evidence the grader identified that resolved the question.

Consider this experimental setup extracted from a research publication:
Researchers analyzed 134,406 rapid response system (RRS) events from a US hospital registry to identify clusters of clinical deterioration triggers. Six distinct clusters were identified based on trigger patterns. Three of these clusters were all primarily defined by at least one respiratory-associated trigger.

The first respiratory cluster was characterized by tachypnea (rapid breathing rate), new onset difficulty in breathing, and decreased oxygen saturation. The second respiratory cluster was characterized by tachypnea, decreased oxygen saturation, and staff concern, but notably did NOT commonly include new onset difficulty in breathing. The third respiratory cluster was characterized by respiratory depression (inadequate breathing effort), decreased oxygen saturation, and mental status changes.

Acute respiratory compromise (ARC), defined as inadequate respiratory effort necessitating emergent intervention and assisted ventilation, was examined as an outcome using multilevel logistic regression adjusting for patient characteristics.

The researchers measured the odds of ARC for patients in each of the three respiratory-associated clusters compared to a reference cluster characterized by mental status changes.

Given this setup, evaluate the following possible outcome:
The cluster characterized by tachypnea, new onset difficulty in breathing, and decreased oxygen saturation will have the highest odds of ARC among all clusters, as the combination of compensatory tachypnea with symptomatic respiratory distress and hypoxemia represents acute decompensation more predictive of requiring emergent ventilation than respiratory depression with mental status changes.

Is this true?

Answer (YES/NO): NO